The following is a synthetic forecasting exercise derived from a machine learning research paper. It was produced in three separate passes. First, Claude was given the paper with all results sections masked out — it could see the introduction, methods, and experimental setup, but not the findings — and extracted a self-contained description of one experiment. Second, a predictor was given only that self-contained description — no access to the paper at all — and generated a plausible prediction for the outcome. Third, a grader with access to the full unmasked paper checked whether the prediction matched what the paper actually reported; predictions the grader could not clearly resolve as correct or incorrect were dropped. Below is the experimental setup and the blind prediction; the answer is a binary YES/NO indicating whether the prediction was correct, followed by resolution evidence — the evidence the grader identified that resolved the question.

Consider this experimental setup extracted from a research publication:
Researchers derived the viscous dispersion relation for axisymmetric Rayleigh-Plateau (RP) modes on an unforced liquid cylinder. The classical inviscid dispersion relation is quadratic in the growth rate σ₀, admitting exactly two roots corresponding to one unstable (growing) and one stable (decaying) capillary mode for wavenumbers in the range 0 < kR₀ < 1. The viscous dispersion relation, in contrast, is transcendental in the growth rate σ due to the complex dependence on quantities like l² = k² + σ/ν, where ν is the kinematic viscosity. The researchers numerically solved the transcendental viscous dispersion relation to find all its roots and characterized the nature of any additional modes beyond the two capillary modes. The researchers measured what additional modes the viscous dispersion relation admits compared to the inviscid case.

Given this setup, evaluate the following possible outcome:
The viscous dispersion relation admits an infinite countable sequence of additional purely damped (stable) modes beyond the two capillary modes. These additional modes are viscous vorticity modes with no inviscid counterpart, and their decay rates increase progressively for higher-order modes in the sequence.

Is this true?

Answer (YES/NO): YES